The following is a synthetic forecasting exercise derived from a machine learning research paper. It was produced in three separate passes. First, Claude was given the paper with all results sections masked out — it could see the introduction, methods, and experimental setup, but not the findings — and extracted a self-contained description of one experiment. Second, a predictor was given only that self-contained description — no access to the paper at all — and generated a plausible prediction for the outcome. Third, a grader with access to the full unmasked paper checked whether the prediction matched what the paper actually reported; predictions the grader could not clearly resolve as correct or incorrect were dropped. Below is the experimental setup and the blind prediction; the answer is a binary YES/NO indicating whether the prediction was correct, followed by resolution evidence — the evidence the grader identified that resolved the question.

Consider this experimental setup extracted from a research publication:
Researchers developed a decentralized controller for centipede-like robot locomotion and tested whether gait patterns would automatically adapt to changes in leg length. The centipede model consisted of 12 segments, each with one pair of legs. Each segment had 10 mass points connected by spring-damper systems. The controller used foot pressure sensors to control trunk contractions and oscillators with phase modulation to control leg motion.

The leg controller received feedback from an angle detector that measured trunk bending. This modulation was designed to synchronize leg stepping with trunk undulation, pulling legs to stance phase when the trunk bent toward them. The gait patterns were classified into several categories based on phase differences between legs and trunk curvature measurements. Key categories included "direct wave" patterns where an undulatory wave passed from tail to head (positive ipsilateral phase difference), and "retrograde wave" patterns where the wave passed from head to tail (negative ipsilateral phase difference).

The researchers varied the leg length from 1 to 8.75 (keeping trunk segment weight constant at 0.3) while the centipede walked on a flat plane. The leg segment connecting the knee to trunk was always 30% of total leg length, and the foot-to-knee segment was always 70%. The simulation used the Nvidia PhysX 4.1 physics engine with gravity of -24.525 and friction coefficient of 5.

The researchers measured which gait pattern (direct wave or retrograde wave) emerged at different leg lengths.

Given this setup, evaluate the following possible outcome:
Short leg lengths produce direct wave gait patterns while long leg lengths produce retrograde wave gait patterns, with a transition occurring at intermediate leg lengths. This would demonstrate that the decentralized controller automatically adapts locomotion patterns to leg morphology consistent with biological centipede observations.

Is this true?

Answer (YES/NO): NO